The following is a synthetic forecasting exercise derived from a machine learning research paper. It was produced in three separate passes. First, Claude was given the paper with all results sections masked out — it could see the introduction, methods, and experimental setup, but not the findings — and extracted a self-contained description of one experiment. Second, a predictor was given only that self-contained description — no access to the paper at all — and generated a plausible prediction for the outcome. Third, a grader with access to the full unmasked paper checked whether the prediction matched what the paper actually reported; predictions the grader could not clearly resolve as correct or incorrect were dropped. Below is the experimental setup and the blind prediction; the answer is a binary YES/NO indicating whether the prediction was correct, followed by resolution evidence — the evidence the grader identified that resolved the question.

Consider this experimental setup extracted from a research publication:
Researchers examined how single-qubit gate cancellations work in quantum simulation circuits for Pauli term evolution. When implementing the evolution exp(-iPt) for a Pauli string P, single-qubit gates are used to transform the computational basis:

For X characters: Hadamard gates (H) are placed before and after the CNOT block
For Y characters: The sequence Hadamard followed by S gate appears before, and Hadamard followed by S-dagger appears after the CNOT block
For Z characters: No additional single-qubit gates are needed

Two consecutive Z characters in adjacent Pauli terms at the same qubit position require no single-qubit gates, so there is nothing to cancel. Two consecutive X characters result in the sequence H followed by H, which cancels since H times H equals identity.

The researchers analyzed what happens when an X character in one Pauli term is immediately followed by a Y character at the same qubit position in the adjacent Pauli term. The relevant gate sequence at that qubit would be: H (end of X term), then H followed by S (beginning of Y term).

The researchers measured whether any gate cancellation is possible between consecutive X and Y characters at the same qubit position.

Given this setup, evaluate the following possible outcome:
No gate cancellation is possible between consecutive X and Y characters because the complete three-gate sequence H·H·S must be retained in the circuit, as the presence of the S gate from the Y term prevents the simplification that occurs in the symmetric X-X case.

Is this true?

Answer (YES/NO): NO